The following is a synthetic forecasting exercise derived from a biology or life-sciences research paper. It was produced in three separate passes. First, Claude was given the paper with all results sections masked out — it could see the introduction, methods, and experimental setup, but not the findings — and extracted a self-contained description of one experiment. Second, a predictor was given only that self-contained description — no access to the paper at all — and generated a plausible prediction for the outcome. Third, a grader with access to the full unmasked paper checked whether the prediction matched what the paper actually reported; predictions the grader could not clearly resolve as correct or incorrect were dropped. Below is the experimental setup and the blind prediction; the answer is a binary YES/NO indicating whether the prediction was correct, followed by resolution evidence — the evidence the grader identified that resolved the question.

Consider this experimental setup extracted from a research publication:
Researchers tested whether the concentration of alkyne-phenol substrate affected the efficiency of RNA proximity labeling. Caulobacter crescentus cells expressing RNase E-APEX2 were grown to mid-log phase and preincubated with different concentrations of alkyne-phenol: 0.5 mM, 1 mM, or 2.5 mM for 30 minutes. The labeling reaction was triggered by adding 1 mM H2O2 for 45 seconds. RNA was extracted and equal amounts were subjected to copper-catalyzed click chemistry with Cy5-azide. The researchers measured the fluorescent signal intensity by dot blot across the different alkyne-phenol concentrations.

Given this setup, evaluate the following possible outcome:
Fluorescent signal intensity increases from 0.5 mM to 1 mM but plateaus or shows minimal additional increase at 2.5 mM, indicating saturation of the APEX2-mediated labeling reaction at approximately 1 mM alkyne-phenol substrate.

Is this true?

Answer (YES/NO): NO